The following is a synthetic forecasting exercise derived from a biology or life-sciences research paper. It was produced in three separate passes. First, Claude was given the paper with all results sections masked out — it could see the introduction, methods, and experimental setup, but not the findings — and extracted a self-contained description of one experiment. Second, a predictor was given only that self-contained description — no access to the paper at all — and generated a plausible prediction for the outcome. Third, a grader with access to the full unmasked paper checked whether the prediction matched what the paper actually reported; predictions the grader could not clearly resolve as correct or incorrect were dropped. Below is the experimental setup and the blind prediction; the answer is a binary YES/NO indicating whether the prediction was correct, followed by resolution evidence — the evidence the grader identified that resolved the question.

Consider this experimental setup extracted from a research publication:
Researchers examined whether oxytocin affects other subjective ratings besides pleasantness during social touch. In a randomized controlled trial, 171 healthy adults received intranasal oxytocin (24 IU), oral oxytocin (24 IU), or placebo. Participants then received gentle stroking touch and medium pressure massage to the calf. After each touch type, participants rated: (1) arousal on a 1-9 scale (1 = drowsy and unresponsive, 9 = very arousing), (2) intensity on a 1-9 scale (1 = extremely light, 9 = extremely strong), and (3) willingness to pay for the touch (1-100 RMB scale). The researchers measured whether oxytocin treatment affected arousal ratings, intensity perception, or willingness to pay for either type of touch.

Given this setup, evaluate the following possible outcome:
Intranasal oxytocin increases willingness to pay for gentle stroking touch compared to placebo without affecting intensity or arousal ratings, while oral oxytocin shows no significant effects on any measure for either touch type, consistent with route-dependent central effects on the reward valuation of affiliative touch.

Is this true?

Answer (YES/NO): NO